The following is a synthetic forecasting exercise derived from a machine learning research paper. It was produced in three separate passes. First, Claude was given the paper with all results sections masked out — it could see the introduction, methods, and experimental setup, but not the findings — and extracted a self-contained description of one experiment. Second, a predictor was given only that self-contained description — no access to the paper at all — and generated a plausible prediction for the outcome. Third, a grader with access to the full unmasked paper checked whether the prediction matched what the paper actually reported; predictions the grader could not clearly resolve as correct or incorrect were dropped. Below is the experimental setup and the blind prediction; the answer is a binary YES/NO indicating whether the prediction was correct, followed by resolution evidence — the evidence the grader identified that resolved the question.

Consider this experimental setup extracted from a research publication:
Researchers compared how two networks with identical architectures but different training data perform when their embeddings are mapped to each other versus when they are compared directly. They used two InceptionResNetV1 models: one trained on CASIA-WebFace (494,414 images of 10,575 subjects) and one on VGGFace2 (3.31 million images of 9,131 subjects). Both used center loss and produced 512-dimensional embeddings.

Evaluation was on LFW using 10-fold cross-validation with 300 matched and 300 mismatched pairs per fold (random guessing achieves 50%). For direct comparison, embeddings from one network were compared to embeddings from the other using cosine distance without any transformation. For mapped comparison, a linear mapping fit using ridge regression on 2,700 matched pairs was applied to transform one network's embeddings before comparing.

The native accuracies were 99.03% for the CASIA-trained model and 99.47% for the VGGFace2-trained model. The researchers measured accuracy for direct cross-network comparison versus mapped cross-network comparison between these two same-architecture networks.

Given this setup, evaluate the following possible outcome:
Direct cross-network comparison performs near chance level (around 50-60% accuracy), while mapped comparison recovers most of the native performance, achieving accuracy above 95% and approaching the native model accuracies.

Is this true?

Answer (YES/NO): YES